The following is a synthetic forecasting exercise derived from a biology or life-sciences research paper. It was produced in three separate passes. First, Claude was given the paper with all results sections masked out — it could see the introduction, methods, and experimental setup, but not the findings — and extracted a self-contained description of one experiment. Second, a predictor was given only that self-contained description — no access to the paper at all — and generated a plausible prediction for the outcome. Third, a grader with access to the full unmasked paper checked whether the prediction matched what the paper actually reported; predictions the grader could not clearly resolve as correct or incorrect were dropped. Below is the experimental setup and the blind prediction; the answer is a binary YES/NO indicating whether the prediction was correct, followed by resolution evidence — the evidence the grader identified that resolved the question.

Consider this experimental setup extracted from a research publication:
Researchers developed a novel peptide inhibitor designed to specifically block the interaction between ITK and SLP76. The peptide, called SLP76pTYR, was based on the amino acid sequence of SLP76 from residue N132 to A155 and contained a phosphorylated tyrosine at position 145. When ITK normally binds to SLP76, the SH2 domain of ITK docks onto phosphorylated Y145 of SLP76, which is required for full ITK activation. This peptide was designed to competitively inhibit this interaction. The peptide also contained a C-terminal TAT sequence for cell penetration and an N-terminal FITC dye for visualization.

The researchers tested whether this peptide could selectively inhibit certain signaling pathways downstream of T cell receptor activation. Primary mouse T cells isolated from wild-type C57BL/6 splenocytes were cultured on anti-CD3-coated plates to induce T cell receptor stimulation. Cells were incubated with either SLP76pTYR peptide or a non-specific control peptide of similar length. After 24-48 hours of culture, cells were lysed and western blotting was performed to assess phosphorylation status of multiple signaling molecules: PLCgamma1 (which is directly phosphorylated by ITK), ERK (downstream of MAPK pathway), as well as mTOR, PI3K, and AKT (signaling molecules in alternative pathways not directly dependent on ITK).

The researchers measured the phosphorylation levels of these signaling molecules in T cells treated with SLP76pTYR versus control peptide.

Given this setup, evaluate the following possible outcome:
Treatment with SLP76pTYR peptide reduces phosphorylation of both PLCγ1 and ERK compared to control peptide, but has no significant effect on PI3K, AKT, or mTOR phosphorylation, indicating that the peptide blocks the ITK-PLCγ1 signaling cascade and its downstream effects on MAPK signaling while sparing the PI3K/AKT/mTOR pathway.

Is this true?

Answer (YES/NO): YES